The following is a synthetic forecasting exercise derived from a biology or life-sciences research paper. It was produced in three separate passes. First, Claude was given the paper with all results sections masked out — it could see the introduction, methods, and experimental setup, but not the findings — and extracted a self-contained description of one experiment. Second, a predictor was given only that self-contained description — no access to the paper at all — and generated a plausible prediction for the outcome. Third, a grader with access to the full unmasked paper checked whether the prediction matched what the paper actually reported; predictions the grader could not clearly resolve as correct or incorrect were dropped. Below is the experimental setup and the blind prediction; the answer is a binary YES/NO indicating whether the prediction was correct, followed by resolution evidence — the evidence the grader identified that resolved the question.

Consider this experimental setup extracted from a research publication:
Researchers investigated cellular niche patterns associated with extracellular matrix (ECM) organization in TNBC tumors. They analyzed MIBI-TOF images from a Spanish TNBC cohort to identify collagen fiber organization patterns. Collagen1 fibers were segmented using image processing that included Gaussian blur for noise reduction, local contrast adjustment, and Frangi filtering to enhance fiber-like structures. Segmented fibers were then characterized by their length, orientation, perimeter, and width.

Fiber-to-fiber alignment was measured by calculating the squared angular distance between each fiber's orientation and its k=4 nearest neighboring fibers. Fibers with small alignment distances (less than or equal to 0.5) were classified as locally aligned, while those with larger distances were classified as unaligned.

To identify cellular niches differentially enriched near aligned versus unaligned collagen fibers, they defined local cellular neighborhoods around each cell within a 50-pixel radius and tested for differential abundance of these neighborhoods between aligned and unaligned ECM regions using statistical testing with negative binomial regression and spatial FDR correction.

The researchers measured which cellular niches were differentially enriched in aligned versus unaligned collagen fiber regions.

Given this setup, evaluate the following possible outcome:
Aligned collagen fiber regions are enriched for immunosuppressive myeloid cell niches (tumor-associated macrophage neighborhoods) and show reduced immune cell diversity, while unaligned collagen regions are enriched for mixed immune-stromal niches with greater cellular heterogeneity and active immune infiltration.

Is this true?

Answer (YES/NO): NO